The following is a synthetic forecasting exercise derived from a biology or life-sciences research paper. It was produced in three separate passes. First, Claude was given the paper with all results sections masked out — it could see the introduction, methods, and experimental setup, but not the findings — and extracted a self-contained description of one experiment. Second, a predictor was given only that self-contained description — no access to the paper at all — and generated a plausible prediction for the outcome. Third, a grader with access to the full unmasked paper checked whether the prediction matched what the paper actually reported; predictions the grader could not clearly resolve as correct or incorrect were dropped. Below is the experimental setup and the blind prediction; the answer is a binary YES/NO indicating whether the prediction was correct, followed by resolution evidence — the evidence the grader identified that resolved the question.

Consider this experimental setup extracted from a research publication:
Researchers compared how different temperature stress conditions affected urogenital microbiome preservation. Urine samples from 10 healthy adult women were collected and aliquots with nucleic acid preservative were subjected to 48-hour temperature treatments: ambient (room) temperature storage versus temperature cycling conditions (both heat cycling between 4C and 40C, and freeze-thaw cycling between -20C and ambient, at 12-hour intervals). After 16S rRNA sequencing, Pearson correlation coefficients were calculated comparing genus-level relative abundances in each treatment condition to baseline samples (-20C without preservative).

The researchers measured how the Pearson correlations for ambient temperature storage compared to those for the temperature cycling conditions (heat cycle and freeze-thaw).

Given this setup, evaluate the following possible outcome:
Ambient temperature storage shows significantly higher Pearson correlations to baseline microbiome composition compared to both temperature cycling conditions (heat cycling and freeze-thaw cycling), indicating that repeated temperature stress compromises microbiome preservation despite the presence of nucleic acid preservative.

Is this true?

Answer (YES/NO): NO